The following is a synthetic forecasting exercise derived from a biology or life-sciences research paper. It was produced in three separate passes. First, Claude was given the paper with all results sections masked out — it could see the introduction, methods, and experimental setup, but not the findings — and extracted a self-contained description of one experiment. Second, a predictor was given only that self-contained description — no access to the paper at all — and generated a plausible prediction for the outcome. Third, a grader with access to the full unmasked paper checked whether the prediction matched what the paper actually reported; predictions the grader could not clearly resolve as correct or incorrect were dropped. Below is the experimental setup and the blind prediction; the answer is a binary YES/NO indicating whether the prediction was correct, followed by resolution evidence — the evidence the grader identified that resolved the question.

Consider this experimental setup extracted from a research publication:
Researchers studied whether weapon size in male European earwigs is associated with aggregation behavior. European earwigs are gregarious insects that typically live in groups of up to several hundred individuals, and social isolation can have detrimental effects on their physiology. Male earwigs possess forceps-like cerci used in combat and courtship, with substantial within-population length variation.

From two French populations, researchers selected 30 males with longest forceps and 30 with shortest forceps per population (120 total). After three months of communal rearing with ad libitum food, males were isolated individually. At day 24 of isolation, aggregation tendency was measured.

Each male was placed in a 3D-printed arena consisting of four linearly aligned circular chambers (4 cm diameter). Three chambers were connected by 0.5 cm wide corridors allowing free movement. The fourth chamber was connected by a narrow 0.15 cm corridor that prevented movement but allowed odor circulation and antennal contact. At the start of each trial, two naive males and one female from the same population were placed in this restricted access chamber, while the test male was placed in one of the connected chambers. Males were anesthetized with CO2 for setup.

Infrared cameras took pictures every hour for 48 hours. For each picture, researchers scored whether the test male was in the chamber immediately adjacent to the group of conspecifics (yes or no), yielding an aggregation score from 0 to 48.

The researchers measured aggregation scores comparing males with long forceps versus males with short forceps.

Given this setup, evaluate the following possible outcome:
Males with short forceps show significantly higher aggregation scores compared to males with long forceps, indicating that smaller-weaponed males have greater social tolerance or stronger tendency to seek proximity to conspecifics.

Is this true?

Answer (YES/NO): NO